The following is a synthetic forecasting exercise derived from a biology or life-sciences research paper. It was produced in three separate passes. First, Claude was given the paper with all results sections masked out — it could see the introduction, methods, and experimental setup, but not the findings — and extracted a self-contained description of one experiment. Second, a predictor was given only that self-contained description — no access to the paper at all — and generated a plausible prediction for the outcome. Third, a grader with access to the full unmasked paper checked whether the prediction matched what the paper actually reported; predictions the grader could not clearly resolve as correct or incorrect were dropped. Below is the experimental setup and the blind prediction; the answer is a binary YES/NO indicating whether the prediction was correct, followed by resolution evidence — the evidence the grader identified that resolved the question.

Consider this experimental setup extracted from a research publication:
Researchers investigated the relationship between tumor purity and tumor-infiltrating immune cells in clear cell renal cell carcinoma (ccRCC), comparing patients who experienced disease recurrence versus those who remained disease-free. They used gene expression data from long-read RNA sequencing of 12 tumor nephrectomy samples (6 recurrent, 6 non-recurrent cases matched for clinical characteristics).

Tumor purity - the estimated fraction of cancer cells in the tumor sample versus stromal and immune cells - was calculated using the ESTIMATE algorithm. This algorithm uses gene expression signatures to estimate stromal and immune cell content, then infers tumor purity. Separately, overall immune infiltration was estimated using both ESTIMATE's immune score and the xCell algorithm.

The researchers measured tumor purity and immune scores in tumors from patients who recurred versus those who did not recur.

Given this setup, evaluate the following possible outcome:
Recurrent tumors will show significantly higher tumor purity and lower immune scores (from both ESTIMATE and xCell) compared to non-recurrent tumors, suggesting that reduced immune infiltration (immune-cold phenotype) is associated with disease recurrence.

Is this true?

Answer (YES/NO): YES